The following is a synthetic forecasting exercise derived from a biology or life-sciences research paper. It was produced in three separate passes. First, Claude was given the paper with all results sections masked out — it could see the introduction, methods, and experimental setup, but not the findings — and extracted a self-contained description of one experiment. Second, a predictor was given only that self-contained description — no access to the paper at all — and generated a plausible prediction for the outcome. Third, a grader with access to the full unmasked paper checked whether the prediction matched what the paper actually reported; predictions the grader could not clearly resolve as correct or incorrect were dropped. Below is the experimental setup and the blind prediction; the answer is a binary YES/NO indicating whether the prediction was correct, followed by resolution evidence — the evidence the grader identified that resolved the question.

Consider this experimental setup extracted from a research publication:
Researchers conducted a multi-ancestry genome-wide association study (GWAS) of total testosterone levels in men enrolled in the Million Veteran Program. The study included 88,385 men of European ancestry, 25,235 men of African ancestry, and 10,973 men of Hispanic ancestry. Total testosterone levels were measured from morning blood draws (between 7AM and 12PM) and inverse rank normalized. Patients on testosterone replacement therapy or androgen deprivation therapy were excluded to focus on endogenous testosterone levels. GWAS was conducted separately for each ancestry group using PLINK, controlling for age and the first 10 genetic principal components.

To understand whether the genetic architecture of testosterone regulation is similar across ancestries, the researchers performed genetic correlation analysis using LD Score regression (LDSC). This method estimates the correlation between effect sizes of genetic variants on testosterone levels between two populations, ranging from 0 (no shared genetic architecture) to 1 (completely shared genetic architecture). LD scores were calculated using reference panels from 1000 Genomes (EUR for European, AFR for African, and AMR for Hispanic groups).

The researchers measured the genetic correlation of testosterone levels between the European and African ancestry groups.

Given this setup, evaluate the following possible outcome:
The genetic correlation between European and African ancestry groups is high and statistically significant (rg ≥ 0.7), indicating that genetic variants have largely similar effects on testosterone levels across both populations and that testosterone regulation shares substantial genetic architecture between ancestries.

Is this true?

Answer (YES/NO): NO